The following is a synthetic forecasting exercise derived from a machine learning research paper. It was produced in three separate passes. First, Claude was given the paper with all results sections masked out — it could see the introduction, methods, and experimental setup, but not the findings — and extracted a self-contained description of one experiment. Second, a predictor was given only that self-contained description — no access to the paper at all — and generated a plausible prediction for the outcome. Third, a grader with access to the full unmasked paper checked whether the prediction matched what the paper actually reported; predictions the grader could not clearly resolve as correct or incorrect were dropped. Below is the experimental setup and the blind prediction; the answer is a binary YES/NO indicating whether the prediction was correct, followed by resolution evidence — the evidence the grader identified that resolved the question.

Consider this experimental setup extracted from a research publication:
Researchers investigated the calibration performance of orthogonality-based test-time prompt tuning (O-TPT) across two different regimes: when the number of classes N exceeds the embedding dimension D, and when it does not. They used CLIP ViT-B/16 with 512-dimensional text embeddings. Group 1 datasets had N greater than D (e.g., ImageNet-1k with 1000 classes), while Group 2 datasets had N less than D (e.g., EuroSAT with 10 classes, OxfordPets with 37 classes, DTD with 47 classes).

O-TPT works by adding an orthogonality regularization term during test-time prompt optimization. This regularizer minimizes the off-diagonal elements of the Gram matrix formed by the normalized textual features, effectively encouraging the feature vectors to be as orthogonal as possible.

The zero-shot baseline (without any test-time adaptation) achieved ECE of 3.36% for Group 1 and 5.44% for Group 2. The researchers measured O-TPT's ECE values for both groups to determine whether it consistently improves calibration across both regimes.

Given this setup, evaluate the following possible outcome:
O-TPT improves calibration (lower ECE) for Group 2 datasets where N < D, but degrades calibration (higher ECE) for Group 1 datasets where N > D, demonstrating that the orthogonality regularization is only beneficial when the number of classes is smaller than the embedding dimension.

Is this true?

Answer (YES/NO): YES